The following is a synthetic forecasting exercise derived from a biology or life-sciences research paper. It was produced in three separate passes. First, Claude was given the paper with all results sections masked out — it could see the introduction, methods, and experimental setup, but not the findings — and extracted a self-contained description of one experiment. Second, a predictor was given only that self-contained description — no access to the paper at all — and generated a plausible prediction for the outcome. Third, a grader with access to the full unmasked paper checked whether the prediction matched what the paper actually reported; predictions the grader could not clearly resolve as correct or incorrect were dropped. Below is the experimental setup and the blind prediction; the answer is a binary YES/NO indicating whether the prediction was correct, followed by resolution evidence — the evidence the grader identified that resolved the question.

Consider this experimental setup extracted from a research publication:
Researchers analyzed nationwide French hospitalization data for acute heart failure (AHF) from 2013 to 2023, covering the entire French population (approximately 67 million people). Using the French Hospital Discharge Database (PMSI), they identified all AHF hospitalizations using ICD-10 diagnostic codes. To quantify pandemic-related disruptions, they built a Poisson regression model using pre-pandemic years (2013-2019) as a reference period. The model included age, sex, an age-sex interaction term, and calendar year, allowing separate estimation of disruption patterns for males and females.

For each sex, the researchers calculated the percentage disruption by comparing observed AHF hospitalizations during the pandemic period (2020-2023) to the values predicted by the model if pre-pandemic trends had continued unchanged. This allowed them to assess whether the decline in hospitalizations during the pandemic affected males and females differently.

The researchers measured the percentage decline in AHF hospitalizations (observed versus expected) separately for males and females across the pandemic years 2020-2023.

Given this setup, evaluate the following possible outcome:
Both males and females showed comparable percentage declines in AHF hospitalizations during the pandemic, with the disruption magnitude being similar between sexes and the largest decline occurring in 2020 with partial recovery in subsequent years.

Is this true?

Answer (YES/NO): NO